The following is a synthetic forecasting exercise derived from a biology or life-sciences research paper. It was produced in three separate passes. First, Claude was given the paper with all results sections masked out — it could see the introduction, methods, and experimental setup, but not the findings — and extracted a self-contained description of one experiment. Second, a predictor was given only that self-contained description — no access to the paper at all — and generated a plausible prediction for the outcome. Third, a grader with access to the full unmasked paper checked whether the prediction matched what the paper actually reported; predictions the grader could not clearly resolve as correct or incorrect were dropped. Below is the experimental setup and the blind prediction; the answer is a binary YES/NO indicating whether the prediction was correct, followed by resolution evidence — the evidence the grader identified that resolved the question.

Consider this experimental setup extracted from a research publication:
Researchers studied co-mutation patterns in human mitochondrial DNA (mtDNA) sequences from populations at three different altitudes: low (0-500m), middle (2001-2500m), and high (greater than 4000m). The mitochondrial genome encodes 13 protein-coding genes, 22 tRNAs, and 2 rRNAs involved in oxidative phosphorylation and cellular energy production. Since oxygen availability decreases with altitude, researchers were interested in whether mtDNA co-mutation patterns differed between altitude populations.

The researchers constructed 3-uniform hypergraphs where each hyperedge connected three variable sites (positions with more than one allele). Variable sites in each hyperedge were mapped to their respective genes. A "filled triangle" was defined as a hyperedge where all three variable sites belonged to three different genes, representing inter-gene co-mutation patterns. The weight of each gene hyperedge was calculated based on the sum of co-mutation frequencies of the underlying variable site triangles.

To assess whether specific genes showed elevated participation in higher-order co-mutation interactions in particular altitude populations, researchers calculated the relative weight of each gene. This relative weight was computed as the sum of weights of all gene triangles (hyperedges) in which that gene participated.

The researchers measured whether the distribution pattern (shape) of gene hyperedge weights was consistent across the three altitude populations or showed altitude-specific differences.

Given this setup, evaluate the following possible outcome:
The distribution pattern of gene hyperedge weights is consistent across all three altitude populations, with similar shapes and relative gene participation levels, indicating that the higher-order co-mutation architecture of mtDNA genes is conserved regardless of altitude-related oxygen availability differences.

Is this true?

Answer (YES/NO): NO